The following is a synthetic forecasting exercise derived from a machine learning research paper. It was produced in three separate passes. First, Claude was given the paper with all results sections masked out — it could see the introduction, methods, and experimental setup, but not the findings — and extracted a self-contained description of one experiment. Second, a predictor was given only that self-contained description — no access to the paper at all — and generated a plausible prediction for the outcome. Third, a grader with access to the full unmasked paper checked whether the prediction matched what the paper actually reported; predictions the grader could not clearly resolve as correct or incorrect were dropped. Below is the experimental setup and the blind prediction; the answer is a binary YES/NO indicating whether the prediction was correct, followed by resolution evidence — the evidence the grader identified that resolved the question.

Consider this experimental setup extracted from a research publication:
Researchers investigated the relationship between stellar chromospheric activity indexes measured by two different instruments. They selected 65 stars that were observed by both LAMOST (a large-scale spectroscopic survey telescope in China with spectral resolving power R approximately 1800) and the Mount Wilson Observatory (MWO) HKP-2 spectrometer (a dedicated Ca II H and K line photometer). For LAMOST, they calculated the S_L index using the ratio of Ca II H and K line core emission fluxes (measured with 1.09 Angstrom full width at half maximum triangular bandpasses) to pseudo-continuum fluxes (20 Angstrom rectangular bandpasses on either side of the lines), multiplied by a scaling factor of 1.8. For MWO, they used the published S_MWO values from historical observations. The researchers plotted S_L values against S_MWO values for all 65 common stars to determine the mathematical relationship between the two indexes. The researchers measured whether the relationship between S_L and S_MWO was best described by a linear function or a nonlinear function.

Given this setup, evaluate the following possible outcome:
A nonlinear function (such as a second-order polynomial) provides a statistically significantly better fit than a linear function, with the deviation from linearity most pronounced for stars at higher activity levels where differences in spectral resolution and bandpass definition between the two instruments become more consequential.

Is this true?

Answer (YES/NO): NO